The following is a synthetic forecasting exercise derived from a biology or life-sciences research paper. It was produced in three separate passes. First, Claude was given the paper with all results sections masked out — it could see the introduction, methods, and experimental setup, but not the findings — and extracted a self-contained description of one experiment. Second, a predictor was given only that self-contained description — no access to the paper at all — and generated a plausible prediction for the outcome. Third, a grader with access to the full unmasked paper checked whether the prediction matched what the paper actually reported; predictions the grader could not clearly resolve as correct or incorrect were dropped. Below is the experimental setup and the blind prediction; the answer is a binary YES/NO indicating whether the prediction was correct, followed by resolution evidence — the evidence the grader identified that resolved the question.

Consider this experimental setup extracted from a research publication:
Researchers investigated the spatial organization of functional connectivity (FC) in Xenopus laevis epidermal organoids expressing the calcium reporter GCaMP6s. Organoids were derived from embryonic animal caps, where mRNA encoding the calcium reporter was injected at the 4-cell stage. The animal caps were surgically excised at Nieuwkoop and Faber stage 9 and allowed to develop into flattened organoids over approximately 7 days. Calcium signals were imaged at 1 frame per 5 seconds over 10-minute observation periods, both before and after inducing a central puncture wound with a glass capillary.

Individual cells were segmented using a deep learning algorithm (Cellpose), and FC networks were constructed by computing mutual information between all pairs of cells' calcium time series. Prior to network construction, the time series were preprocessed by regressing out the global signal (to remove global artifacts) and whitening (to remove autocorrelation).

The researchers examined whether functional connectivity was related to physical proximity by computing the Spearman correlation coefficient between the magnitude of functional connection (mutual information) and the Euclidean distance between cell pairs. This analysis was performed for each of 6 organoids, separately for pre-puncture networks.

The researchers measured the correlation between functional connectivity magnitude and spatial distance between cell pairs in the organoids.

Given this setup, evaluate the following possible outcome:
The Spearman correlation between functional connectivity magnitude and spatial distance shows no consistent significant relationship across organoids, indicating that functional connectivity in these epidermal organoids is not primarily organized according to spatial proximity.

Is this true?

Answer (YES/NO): NO